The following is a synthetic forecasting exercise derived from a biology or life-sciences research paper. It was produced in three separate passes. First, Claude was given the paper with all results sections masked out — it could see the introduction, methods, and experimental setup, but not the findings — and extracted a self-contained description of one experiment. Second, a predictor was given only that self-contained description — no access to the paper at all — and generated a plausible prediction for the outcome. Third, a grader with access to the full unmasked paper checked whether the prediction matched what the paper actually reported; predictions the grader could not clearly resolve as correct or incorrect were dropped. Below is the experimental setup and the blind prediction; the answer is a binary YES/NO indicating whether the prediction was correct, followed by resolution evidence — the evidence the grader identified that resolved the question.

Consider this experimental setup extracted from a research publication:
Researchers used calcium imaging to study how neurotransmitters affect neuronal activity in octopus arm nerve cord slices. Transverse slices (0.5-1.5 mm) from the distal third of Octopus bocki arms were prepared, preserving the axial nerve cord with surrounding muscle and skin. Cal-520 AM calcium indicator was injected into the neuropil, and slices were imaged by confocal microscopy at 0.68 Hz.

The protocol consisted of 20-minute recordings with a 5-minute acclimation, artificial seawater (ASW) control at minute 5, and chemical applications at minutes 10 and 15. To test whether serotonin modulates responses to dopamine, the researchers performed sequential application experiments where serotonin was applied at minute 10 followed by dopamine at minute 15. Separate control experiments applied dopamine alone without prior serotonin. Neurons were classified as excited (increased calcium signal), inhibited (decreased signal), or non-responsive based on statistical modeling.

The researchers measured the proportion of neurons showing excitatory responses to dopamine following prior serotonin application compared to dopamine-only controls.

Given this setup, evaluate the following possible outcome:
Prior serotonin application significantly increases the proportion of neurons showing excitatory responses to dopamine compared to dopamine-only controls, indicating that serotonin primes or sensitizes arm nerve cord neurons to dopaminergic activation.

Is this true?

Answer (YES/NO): NO